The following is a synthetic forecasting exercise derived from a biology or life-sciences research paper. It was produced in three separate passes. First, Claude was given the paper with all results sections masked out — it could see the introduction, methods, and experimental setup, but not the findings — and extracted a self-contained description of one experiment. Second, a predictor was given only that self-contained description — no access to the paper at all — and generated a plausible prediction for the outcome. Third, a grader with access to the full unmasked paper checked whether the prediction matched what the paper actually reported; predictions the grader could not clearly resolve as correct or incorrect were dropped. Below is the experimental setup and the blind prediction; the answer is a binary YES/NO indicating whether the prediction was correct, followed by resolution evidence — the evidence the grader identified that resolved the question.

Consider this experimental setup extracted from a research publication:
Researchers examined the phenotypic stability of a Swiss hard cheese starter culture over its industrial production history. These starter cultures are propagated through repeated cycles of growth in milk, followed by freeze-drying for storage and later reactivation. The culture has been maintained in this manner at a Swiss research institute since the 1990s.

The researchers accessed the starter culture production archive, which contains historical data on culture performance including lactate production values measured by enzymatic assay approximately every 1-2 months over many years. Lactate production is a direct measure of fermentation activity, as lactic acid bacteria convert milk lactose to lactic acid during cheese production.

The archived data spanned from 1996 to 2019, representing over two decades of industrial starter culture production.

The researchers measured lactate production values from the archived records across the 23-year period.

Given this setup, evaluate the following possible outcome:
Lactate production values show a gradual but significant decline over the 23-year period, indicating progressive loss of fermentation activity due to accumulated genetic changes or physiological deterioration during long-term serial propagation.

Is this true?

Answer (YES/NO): NO